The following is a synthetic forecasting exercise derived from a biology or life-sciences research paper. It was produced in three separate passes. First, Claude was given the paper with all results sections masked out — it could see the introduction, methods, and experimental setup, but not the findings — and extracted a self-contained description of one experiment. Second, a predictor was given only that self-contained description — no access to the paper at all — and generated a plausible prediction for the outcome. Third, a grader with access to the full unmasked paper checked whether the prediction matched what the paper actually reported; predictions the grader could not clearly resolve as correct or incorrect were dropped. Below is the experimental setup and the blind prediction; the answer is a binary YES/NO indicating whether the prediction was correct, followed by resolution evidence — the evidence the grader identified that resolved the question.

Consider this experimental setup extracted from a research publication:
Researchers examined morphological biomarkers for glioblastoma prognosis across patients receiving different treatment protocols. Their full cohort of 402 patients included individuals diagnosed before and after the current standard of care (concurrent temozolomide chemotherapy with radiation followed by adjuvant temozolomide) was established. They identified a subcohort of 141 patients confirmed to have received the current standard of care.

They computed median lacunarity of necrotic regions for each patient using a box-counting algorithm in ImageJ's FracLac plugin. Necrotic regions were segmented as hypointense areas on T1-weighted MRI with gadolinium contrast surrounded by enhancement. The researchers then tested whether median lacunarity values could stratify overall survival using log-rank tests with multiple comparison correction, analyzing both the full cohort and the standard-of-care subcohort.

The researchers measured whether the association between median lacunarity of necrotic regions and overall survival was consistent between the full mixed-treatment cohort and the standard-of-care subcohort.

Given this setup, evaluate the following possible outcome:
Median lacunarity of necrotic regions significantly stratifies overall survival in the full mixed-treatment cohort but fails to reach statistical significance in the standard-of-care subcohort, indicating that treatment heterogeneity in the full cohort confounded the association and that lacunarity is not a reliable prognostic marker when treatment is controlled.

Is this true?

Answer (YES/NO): NO